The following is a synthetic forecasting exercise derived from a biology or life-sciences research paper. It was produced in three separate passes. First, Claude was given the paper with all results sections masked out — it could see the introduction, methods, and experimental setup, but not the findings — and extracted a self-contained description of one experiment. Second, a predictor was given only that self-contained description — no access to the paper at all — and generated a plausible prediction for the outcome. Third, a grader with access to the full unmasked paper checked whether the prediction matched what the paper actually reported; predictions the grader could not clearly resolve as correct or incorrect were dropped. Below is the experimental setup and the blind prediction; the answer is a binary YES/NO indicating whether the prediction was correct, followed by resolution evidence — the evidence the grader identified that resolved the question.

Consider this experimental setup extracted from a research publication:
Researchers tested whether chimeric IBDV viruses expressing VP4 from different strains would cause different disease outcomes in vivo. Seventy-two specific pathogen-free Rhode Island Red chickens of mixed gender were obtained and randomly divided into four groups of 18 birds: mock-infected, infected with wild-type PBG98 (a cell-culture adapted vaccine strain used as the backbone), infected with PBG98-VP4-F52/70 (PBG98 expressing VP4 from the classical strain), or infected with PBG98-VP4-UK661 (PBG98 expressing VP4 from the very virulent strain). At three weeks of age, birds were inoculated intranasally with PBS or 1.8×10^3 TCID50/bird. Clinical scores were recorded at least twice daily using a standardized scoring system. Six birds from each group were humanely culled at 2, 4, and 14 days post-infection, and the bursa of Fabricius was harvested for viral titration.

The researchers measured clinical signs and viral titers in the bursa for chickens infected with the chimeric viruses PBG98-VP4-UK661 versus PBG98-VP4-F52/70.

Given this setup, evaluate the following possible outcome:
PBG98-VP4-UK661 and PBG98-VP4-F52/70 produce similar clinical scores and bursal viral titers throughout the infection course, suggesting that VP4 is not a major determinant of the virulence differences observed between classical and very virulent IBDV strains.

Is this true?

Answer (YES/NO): NO